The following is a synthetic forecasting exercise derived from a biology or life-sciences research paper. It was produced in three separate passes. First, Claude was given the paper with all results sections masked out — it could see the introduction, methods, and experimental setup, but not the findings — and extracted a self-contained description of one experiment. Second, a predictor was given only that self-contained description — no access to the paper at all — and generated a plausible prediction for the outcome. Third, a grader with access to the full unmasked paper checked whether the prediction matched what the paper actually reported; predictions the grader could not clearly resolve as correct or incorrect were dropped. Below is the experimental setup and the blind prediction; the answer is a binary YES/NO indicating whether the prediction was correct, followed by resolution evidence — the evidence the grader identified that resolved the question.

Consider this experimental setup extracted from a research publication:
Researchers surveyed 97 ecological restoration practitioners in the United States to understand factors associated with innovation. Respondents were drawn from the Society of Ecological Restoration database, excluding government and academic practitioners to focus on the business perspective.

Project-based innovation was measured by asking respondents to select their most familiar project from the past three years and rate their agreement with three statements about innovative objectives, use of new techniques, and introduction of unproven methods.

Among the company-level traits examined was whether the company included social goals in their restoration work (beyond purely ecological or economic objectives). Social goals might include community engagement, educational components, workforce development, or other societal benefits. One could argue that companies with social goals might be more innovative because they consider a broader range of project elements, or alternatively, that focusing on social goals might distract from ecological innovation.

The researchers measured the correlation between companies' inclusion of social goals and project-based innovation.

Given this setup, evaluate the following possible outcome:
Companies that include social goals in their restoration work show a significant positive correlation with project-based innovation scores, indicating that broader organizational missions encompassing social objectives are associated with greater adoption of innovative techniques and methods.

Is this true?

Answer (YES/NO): YES